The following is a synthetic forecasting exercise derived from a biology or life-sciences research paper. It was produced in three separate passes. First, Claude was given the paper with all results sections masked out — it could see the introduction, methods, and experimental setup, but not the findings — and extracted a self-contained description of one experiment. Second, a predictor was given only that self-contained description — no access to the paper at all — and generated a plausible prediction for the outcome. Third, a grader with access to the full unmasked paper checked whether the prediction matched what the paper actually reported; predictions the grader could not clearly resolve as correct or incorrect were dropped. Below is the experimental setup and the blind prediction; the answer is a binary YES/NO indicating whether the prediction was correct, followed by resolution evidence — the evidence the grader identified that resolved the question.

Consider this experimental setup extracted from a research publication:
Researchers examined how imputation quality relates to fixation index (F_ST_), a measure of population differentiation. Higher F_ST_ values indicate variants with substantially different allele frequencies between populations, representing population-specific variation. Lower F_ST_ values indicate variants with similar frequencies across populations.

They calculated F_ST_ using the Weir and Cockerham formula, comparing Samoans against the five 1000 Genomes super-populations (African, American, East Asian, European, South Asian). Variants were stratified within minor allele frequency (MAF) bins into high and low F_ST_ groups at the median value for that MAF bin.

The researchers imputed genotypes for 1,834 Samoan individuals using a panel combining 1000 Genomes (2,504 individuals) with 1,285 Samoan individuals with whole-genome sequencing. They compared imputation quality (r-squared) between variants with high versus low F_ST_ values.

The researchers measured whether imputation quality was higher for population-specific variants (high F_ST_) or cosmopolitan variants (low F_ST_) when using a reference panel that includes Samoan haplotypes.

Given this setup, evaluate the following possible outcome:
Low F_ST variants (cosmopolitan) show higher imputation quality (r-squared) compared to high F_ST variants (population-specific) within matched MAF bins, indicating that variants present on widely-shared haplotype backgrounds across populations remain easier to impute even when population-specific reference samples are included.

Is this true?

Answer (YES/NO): NO